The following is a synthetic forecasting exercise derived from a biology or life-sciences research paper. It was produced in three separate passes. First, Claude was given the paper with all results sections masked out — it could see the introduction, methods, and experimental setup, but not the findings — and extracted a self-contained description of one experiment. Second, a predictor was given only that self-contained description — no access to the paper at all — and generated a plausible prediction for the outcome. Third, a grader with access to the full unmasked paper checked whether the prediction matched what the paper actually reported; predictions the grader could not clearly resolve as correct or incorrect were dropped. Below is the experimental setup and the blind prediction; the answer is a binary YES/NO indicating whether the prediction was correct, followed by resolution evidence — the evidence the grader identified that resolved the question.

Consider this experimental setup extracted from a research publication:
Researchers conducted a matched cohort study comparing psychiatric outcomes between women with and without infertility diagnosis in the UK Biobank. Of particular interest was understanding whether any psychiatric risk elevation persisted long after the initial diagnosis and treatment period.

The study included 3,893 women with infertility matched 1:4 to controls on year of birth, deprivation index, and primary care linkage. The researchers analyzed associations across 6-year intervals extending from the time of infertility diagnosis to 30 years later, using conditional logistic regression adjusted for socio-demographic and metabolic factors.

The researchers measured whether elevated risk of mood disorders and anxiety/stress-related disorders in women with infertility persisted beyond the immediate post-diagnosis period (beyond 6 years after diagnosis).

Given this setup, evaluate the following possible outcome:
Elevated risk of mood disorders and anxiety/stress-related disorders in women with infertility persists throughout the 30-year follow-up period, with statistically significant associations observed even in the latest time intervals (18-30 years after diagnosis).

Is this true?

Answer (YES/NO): NO